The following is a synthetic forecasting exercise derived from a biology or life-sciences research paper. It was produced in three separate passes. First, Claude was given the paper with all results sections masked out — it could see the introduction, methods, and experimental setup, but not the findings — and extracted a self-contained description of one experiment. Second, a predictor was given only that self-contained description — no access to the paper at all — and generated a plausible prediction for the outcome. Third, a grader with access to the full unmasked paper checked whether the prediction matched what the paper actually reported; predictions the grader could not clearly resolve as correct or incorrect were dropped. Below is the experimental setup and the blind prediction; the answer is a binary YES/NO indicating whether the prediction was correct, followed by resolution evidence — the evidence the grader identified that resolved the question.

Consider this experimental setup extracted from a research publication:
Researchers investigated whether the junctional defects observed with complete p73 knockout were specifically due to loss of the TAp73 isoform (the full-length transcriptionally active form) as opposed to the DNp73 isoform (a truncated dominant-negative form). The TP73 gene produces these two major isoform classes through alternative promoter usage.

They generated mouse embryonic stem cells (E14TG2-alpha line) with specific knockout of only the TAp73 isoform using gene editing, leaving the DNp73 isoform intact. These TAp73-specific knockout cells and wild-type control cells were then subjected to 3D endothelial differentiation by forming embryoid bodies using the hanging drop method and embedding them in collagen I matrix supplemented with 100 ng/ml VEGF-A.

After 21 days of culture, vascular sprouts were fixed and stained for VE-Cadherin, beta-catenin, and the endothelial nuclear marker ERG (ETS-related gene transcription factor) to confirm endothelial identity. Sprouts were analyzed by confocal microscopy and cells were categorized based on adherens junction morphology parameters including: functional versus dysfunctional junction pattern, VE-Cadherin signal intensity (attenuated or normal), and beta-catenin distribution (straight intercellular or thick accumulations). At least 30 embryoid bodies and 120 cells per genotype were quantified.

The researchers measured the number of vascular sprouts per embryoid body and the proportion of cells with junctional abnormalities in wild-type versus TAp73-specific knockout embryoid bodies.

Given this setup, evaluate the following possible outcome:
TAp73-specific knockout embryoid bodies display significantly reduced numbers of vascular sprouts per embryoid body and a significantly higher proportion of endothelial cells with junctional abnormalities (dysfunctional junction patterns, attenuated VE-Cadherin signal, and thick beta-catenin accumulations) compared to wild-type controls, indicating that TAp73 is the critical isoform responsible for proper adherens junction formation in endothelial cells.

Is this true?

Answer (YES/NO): YES